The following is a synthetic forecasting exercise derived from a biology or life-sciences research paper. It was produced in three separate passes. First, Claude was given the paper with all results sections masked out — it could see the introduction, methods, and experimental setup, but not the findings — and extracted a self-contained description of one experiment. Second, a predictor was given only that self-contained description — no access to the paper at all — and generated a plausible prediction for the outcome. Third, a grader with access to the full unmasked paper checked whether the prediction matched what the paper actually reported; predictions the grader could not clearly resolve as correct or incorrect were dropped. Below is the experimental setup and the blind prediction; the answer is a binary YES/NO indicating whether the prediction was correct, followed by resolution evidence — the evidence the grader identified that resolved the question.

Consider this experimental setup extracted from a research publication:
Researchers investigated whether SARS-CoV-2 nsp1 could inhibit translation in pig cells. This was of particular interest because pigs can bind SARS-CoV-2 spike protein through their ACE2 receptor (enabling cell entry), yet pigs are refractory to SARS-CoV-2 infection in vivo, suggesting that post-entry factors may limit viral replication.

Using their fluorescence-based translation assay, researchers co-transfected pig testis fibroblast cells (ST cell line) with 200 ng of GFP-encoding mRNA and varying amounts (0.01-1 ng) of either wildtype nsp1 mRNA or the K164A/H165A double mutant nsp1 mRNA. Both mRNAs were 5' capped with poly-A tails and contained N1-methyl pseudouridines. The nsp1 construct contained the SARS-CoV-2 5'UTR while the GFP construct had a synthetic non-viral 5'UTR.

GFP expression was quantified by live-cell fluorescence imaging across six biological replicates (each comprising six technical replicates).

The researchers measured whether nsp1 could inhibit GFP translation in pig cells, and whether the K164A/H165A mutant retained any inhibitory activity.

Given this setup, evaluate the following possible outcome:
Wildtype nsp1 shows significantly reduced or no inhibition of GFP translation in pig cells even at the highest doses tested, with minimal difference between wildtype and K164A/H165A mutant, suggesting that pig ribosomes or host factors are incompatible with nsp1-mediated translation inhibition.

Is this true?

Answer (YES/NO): NO